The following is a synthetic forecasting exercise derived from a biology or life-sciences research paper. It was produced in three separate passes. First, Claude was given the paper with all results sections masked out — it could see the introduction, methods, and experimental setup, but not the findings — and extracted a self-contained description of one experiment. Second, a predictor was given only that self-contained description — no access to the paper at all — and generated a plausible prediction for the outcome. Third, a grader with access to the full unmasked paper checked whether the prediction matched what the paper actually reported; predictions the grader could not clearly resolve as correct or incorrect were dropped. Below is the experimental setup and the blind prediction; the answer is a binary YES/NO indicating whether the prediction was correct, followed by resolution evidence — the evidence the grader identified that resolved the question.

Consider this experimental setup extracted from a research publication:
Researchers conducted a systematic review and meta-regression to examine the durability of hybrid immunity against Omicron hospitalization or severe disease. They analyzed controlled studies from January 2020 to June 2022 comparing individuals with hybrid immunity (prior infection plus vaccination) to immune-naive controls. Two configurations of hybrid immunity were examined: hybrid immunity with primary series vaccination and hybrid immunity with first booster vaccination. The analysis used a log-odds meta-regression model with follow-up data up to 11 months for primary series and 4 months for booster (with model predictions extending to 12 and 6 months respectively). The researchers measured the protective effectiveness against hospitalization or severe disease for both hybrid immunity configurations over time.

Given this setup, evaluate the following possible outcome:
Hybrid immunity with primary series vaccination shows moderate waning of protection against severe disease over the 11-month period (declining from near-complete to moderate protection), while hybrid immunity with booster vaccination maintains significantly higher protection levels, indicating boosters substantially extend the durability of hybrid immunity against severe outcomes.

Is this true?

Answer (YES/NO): NO